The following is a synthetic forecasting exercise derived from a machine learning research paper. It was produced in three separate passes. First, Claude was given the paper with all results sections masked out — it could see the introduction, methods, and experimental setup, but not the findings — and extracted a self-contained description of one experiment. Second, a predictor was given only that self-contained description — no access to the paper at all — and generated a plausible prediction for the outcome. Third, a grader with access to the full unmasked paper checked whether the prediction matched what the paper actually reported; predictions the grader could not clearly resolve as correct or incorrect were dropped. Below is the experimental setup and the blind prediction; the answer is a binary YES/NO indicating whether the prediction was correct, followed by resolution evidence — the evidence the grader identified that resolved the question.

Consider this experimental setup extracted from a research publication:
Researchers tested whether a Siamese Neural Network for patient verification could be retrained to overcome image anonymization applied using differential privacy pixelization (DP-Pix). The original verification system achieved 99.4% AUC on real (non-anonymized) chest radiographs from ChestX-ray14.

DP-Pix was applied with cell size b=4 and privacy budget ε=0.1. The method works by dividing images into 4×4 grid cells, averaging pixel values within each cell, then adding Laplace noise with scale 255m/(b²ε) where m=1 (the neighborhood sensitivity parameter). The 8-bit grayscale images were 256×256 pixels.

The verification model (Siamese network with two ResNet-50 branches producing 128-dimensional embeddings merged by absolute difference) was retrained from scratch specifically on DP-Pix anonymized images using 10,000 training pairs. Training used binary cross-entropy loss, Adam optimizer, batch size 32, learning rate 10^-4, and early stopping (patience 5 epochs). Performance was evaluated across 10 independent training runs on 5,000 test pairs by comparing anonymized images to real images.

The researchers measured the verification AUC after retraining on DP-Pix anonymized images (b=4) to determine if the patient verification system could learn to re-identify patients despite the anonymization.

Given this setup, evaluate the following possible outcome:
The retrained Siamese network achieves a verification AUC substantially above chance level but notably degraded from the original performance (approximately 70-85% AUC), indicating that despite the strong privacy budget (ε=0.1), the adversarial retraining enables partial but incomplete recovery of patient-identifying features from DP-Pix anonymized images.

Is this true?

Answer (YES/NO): NO